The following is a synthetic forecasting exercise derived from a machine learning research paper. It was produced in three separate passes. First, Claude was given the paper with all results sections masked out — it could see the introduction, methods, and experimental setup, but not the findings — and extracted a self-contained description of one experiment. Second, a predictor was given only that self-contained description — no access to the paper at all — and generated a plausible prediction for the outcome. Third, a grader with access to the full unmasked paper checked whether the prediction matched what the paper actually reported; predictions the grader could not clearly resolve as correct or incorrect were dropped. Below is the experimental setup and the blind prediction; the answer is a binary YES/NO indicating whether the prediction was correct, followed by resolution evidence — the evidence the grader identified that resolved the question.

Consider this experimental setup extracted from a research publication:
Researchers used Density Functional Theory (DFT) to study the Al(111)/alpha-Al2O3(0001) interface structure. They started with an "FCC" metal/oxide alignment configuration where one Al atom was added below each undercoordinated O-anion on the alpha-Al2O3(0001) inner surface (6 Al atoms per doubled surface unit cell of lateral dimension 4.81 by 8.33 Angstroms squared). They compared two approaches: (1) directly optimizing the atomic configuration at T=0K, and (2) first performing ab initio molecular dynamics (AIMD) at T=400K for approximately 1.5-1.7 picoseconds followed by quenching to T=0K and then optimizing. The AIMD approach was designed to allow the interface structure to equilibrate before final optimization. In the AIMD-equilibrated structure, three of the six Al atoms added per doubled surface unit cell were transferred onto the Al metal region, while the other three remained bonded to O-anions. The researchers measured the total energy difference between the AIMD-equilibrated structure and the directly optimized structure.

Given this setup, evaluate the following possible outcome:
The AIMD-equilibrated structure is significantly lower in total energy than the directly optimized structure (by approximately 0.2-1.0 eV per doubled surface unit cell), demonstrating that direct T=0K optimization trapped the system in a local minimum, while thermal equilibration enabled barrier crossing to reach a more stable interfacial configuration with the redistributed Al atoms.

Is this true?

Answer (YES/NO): NO